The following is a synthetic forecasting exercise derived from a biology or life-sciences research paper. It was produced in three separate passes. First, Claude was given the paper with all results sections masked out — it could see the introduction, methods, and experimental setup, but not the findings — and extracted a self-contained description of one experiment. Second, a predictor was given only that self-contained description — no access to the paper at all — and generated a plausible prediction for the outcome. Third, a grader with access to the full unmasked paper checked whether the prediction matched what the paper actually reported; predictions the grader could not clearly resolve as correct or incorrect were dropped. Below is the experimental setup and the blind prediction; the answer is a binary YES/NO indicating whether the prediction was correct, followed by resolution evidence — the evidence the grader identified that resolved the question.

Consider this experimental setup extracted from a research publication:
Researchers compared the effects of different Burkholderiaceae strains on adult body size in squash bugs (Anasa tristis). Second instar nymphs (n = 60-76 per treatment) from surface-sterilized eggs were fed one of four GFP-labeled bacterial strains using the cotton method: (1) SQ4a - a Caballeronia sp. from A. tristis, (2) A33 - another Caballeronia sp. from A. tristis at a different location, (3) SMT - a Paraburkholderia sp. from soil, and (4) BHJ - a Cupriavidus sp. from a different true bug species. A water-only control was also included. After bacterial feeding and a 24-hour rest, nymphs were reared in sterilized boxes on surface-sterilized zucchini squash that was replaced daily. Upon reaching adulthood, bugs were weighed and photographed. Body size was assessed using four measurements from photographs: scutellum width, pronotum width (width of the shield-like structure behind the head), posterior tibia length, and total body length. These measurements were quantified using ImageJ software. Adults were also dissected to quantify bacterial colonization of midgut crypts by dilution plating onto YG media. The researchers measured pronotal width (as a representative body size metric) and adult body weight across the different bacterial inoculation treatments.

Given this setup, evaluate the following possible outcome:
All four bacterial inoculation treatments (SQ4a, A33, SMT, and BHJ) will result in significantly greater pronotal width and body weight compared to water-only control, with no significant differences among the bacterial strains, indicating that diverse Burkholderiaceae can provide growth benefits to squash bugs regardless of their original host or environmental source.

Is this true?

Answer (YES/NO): NO